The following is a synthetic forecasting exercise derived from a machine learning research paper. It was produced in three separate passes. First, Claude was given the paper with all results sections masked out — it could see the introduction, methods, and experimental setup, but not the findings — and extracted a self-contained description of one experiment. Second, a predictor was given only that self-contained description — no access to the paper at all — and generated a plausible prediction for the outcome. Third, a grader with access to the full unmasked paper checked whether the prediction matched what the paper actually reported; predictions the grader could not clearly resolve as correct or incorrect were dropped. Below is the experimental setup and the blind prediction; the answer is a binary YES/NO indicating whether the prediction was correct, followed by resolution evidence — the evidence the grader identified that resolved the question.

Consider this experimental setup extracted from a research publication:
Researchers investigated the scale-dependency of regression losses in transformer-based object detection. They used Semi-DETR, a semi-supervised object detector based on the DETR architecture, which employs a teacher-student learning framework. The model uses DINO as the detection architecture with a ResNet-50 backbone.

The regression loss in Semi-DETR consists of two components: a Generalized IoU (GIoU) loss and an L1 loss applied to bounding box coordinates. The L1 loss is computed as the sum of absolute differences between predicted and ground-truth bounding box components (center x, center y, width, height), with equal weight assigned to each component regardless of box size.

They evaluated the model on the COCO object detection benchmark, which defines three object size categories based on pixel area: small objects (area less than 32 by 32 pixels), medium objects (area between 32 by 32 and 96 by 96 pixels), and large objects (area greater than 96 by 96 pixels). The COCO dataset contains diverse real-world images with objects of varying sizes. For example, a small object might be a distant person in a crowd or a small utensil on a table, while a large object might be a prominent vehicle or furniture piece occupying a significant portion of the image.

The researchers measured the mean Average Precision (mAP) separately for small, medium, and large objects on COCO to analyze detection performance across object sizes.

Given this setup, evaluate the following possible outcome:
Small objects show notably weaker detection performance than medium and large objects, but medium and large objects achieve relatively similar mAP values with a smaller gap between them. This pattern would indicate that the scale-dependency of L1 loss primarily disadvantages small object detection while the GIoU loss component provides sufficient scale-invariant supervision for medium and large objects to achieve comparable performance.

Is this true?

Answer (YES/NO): NO